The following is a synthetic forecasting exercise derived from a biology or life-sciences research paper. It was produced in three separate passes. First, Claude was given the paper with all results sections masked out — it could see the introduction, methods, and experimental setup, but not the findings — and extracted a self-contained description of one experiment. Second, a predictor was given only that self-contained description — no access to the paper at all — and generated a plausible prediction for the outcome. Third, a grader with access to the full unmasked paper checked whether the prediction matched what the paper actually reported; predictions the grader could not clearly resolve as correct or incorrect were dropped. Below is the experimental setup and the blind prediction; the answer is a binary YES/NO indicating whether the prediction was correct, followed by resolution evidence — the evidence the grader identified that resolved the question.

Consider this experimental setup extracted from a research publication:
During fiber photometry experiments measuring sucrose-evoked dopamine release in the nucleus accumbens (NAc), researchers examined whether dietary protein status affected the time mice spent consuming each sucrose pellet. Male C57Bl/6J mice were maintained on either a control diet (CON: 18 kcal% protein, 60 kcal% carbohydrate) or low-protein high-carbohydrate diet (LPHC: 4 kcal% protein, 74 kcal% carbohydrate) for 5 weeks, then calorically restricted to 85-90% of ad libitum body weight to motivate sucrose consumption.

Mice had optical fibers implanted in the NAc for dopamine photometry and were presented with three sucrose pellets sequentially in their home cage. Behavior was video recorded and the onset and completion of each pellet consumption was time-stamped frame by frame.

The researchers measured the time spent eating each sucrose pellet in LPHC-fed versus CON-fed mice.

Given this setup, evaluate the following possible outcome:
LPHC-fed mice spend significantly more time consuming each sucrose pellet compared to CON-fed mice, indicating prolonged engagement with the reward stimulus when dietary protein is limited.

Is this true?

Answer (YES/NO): NO